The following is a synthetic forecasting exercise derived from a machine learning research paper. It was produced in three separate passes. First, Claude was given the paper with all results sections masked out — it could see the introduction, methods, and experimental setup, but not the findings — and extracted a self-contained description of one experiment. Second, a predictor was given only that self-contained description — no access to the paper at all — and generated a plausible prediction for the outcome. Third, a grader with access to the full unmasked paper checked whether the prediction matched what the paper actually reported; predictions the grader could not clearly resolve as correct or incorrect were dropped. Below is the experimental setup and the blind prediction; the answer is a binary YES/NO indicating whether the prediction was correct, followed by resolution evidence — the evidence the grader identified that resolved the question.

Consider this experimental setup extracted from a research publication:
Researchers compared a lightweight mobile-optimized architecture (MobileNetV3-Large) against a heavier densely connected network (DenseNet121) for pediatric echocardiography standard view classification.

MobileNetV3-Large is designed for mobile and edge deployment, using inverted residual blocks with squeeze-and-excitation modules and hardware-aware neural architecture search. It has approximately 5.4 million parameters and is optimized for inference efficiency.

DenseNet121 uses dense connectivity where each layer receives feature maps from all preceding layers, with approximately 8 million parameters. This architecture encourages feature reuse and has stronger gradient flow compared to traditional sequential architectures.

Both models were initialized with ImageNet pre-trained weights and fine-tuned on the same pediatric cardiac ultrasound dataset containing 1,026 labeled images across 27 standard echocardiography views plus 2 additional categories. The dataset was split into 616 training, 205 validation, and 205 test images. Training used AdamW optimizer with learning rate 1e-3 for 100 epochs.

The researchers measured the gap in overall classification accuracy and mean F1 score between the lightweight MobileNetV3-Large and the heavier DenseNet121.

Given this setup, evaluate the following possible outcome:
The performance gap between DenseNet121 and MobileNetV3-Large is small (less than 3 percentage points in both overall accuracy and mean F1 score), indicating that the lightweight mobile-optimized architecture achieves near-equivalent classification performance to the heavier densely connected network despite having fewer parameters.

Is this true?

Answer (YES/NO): YES